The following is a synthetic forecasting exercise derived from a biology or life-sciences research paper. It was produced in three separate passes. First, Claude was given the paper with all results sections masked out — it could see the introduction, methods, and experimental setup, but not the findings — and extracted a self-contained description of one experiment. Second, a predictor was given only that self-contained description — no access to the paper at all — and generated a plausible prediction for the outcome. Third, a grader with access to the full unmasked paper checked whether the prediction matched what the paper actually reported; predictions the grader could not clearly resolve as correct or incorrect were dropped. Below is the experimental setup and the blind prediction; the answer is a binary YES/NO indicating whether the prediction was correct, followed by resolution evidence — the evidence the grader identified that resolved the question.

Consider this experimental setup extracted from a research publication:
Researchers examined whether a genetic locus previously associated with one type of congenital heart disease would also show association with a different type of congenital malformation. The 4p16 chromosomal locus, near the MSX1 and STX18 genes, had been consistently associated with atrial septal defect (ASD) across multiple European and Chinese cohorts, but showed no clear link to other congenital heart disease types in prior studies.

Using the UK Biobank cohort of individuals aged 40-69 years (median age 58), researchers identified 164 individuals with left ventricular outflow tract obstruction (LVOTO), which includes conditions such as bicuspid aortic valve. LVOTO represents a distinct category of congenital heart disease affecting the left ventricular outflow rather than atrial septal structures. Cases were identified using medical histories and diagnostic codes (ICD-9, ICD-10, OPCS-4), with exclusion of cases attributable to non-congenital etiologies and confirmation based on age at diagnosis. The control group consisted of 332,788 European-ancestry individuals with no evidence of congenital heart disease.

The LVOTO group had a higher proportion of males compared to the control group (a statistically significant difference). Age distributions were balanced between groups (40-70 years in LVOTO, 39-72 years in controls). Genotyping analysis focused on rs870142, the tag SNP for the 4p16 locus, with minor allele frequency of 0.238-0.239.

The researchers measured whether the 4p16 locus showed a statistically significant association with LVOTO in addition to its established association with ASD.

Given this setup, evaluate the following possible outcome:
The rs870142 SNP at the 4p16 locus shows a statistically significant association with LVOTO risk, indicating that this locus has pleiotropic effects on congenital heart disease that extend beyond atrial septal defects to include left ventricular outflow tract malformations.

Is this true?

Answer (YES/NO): YES